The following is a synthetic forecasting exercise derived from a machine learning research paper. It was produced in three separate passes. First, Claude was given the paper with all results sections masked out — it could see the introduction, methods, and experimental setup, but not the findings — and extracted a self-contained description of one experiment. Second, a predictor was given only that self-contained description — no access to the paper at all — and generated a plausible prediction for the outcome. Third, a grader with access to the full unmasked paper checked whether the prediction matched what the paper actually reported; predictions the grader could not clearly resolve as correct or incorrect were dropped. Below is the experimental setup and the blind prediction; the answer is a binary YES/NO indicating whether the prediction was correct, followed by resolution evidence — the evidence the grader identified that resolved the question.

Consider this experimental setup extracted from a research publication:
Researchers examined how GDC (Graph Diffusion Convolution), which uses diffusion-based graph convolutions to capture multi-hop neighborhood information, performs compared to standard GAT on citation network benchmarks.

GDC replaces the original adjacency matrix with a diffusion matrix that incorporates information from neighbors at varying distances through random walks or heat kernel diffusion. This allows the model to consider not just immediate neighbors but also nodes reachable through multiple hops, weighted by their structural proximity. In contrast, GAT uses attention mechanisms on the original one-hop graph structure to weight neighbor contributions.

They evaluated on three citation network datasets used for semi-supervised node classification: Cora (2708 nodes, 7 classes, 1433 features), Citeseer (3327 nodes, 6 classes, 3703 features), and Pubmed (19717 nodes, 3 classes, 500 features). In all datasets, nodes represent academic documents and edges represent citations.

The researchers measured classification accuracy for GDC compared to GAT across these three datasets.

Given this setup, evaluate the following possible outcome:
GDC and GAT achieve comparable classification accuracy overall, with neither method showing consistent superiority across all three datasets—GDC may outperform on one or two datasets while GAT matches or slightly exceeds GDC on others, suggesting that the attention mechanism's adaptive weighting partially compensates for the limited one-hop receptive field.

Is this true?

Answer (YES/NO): NO